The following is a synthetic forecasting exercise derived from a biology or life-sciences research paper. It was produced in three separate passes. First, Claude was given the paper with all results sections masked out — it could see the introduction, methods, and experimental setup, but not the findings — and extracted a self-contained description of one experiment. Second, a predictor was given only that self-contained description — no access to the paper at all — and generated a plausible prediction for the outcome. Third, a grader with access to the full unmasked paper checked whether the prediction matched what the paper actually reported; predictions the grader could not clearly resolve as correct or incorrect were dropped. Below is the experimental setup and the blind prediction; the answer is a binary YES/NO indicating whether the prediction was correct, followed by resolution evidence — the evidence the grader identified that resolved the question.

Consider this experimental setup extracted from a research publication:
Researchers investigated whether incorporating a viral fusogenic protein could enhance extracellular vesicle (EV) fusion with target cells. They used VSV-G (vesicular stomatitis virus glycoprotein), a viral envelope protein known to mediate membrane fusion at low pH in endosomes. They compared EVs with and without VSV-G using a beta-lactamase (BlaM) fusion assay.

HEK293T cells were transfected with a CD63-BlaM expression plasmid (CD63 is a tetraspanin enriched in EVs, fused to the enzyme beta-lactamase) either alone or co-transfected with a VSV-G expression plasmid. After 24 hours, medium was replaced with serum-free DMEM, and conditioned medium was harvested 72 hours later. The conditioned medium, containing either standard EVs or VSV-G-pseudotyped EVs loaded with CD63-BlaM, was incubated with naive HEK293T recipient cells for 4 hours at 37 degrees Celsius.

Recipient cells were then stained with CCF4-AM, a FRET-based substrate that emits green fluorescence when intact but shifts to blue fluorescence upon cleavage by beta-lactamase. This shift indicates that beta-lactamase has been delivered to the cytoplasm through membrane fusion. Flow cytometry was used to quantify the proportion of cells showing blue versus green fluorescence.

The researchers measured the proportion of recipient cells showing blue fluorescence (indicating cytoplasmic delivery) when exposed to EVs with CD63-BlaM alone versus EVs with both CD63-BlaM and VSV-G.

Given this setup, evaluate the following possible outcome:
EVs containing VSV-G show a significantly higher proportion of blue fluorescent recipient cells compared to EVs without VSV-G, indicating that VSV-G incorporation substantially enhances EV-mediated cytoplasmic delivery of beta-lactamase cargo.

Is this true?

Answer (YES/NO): YES